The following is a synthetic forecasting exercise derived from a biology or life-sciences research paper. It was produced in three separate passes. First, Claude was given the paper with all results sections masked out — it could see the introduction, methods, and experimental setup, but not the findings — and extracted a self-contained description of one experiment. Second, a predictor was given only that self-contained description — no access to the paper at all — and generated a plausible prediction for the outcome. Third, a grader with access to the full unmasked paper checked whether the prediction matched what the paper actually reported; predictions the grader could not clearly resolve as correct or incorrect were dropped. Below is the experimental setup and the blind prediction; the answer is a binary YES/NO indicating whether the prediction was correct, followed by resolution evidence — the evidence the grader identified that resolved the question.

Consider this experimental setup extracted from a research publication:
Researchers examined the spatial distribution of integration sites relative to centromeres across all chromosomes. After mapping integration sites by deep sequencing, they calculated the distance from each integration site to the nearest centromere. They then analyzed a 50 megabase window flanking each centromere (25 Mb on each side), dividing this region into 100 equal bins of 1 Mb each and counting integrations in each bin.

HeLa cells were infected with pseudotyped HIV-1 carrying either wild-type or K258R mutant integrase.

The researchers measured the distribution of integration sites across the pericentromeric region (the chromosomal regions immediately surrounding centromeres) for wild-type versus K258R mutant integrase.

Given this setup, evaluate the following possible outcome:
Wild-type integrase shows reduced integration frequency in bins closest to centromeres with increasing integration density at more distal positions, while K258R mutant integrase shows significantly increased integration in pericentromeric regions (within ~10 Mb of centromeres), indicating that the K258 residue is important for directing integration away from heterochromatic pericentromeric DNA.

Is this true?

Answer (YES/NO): NO